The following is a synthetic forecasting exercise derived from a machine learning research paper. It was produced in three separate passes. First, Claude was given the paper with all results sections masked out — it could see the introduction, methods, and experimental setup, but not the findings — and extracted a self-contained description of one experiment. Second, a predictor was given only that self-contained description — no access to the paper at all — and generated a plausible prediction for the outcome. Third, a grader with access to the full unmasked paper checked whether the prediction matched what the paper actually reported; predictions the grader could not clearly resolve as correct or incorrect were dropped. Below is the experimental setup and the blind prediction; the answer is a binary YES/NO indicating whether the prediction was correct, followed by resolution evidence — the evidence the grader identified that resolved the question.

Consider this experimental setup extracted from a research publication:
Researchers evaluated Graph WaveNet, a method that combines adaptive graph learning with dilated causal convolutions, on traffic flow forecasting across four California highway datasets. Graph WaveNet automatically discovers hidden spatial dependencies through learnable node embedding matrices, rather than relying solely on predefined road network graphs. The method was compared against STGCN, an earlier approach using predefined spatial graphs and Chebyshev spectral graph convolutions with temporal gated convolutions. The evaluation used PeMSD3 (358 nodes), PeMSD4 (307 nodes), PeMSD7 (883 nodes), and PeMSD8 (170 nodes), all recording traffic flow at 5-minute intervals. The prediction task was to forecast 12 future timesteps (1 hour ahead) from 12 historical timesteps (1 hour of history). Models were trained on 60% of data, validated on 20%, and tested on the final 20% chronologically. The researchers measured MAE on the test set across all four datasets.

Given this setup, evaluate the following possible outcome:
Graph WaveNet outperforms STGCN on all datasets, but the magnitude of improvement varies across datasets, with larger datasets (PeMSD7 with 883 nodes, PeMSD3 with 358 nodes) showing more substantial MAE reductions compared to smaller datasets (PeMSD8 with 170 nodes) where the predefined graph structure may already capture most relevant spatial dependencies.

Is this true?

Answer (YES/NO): NO